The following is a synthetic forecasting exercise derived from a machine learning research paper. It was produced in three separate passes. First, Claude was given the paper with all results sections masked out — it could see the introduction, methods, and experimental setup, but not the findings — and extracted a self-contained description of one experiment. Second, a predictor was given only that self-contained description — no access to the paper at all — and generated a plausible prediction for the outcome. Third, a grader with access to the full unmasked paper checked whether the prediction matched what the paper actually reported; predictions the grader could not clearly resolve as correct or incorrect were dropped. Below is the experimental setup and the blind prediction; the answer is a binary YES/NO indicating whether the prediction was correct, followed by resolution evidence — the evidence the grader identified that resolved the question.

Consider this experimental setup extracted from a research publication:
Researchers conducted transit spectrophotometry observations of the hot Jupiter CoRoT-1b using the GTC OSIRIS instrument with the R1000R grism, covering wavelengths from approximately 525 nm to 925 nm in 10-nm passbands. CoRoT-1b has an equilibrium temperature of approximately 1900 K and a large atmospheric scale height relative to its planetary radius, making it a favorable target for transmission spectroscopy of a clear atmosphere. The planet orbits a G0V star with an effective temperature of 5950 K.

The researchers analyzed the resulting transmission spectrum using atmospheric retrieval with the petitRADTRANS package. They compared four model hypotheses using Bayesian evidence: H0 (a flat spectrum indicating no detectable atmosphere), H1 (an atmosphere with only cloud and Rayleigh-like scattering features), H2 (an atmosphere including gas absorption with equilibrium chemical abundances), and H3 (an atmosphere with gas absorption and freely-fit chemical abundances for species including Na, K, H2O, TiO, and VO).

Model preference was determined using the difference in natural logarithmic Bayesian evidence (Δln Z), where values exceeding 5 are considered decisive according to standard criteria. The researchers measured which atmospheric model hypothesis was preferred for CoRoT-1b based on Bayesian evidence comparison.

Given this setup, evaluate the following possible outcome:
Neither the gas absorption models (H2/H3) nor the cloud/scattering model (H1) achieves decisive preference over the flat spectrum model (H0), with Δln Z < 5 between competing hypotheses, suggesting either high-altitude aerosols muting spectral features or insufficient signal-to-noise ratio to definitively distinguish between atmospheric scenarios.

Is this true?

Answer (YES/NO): NO